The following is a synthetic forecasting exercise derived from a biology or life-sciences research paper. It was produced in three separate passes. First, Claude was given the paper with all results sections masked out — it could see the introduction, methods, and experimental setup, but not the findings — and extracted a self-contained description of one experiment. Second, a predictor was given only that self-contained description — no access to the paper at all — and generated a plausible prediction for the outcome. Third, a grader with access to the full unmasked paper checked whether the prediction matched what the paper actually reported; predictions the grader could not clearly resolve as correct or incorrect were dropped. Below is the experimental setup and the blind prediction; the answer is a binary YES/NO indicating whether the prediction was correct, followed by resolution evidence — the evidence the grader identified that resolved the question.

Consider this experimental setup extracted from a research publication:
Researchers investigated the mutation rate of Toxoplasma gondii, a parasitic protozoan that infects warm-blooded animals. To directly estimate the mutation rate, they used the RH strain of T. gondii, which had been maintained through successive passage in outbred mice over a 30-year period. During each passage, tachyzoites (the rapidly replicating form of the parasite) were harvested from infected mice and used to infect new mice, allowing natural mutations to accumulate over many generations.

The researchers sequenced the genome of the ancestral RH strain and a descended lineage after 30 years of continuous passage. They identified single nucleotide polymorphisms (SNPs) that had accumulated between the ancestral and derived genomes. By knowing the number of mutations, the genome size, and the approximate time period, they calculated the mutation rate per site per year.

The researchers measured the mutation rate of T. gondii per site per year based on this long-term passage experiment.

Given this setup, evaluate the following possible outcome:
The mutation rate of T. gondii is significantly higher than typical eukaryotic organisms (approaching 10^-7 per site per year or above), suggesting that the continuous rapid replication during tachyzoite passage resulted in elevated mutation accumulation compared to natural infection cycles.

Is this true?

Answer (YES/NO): NO